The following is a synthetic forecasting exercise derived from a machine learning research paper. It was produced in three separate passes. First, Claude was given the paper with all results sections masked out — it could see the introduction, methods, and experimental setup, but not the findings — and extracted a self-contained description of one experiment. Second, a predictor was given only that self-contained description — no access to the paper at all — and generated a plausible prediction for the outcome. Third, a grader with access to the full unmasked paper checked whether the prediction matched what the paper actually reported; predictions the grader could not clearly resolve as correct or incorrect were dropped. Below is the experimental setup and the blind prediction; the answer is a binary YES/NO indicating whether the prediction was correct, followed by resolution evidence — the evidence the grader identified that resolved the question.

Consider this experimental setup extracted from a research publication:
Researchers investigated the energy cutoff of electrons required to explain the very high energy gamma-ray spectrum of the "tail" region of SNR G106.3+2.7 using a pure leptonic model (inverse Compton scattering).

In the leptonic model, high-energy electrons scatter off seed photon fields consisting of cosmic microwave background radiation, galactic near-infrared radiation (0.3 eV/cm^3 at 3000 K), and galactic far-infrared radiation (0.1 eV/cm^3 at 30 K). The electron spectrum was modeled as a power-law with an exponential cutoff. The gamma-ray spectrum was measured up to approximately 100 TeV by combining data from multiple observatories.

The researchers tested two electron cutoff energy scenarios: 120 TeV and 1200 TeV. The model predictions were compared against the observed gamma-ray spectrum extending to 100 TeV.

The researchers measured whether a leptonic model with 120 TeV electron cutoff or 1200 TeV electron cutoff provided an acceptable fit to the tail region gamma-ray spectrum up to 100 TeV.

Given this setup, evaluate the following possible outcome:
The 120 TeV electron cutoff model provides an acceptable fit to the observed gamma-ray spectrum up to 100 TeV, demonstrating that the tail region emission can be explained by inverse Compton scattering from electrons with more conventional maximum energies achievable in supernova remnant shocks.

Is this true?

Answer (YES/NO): NO